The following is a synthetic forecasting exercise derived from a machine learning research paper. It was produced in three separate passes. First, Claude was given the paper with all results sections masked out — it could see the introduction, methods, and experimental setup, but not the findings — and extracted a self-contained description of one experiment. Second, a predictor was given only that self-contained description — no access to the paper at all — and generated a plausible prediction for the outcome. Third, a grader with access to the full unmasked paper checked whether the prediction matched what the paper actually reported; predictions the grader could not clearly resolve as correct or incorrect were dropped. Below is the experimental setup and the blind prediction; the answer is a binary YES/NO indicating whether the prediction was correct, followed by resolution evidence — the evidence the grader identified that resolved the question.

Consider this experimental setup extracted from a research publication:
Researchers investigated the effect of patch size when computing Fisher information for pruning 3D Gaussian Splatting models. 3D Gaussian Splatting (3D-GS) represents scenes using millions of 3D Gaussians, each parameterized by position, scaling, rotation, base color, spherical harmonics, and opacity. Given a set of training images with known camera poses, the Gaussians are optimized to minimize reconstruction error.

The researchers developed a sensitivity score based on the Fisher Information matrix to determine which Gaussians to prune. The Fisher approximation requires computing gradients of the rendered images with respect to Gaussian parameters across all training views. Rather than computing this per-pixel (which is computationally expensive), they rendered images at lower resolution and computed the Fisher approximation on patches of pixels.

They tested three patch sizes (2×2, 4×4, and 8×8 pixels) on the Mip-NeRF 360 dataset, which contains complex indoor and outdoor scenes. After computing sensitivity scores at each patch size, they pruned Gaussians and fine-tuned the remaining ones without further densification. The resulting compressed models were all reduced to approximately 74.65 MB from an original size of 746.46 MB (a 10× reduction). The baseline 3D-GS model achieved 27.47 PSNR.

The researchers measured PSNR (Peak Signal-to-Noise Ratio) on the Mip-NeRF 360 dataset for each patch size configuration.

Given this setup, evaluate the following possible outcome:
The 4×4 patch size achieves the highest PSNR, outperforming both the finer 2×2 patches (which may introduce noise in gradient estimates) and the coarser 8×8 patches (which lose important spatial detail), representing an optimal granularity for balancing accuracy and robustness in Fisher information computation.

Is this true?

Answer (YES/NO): YES